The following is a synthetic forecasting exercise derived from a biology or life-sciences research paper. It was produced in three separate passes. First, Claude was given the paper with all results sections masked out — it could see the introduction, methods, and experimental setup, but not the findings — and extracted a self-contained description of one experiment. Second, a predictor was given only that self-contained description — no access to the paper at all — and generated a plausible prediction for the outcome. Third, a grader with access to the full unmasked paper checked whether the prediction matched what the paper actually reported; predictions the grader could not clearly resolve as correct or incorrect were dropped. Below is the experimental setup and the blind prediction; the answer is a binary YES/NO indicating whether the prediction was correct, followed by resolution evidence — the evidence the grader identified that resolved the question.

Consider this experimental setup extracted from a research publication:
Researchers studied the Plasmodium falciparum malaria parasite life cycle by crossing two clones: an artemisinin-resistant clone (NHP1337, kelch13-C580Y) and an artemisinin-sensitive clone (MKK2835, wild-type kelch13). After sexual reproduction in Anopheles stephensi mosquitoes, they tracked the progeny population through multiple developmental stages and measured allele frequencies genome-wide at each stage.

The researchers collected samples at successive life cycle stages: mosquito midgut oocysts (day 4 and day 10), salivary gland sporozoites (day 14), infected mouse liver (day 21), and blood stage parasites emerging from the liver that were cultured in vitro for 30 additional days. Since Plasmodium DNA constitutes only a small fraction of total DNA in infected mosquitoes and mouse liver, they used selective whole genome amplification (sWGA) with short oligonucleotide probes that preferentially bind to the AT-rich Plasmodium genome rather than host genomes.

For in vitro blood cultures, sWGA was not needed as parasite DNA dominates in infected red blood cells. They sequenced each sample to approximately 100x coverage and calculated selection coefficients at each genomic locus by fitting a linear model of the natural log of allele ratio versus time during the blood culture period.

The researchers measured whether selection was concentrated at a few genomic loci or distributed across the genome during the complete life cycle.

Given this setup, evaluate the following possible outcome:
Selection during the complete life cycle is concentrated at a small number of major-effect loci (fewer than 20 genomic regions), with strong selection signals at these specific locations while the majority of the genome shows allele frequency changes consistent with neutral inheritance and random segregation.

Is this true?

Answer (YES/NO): NO